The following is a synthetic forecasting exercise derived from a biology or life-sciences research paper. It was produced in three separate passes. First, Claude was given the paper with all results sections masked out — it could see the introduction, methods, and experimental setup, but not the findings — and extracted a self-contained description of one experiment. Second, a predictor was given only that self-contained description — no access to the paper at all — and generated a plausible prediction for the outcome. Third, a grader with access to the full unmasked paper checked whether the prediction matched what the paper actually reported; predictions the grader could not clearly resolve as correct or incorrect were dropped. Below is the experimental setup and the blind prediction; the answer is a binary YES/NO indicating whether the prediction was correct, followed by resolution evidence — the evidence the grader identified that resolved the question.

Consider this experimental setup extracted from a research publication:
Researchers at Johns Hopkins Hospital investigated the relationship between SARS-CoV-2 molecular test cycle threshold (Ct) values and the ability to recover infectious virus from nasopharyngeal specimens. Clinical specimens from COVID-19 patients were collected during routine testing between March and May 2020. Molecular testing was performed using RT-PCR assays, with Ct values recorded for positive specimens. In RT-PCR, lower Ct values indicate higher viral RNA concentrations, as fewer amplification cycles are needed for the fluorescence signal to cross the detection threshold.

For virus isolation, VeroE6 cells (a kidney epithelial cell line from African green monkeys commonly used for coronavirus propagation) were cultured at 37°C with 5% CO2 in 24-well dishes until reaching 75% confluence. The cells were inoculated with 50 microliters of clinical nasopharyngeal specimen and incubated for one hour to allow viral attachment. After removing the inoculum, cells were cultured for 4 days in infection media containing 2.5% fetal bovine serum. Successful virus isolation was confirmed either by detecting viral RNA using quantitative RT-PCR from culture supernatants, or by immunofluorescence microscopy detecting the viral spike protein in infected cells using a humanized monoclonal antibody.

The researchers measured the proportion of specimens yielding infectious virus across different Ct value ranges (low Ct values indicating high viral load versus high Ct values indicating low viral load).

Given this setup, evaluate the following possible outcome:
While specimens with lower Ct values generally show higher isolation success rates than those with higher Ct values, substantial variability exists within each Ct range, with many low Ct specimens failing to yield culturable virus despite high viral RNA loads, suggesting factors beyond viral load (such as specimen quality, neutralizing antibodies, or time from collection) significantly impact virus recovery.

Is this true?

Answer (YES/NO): YES